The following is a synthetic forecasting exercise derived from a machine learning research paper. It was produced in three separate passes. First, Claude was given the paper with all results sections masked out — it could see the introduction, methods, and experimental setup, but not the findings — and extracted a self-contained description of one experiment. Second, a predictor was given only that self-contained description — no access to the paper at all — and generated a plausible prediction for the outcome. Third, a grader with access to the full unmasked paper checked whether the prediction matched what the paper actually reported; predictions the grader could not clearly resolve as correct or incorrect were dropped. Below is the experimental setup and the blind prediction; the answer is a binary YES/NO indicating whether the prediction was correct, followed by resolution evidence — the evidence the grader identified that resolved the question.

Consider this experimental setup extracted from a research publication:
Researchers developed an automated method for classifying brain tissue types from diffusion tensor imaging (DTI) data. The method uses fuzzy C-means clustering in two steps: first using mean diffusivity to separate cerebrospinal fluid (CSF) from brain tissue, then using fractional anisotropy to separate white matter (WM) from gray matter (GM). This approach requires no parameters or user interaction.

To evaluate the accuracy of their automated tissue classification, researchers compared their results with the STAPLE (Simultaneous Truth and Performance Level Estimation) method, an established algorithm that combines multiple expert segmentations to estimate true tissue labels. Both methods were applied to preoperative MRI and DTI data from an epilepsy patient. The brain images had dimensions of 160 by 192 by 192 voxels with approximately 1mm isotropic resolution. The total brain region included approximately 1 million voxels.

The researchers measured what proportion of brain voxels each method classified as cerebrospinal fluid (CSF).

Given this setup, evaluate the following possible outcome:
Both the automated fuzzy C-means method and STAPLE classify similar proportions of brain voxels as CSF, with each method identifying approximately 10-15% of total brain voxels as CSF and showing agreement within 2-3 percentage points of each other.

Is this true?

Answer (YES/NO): NO